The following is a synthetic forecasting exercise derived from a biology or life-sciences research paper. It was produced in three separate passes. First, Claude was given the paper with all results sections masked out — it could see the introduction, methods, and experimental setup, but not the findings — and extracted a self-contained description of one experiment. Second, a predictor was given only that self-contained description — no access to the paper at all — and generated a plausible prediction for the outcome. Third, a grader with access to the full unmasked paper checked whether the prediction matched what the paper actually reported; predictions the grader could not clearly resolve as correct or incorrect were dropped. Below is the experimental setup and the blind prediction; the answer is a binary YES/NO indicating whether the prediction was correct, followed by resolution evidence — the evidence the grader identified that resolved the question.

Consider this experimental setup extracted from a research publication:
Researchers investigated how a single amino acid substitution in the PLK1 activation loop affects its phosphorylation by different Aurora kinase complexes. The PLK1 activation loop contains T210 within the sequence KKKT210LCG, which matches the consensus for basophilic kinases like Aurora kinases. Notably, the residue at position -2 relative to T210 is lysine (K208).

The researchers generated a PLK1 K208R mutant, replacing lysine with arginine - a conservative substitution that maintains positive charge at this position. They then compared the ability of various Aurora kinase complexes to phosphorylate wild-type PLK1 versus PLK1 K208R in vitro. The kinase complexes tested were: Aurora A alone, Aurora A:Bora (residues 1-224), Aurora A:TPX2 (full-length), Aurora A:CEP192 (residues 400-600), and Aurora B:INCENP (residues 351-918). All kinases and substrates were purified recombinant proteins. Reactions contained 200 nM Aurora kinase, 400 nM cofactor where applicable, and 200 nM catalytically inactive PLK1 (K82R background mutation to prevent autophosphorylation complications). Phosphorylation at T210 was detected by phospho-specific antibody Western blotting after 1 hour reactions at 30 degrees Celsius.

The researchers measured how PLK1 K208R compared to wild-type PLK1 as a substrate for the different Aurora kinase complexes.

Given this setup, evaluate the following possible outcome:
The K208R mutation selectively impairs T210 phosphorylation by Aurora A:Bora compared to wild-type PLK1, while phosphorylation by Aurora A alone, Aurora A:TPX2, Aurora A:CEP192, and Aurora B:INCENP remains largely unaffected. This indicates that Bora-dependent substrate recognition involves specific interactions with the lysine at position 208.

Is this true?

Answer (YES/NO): NO